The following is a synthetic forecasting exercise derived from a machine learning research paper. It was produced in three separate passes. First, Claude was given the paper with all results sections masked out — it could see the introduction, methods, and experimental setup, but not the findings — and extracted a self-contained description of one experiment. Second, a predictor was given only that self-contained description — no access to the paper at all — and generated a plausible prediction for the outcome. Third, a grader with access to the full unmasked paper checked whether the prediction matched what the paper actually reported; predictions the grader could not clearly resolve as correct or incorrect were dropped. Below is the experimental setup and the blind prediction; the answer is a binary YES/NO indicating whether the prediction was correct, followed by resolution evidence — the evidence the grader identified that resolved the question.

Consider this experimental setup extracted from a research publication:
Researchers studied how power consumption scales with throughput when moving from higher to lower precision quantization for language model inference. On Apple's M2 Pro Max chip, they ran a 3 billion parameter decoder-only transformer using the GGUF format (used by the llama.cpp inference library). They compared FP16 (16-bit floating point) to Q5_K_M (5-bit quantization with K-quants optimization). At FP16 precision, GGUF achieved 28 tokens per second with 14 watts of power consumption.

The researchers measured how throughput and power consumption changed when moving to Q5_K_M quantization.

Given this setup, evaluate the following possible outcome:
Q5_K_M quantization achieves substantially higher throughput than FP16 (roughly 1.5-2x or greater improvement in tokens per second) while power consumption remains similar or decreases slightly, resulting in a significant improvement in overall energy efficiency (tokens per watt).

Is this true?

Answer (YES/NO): NO